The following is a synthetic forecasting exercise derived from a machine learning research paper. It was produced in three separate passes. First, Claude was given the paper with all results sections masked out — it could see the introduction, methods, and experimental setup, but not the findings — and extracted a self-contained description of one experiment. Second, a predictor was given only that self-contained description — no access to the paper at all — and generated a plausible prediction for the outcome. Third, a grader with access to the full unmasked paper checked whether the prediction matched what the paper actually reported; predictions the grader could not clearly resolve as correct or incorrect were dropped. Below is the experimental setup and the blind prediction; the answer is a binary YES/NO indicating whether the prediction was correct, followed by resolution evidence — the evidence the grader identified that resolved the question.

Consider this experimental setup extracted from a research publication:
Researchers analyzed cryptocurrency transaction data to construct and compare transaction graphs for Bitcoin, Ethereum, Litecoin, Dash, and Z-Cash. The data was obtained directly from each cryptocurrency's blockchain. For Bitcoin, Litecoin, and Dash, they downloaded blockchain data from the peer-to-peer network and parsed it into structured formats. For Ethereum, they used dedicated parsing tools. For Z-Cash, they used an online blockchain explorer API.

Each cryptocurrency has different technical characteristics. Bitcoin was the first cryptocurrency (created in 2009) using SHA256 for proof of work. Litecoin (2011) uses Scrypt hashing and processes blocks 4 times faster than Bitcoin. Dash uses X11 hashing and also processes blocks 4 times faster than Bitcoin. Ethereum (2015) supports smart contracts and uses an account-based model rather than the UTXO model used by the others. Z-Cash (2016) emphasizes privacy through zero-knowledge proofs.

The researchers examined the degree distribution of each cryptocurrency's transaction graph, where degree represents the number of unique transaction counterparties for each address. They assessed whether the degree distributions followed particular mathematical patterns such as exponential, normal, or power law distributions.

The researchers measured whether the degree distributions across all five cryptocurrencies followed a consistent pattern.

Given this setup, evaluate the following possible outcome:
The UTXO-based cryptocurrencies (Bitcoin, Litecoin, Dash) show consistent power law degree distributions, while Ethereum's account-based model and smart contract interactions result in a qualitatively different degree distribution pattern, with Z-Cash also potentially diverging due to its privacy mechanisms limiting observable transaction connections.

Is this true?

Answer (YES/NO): NO